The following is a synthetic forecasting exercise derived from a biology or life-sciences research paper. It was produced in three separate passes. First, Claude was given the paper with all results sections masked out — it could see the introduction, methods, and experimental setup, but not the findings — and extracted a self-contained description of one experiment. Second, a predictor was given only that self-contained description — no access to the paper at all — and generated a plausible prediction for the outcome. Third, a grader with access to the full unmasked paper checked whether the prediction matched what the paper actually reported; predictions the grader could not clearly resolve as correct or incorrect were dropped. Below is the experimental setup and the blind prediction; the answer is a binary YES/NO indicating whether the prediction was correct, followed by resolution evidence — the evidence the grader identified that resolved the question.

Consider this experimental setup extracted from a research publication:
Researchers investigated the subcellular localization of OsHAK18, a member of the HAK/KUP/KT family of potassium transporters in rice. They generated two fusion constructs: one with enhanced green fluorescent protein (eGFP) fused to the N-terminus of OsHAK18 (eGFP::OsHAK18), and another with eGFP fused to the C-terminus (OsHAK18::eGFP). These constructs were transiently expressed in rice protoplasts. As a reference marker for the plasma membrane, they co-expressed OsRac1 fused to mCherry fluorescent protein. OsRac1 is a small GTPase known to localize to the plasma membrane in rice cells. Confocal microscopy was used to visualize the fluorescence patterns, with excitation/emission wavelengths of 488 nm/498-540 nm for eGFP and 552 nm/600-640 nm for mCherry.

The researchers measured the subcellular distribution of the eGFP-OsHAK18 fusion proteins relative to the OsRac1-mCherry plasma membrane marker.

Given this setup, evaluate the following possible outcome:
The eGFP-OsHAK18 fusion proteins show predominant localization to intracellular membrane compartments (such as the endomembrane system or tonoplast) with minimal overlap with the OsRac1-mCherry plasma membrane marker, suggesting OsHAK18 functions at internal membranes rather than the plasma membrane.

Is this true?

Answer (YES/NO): NO